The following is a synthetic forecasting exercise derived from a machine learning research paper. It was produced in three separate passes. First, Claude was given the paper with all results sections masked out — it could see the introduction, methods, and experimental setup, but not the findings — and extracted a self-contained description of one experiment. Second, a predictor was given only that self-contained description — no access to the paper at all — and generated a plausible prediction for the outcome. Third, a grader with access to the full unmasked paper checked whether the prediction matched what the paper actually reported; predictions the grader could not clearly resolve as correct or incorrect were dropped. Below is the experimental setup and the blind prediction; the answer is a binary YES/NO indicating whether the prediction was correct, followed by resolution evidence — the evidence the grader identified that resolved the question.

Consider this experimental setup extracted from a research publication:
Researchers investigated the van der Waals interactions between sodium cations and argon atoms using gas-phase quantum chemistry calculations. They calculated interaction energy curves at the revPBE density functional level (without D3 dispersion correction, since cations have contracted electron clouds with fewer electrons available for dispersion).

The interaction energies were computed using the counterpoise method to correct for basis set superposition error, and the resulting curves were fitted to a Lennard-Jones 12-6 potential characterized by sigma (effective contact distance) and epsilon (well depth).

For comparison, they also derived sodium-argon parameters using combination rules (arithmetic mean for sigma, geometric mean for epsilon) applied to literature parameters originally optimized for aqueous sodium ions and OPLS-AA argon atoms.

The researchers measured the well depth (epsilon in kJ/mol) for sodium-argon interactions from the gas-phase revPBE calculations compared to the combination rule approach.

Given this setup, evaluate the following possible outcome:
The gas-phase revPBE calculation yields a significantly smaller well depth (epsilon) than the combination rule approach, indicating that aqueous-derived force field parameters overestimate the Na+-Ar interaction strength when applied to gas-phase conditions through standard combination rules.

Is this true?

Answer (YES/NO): NO